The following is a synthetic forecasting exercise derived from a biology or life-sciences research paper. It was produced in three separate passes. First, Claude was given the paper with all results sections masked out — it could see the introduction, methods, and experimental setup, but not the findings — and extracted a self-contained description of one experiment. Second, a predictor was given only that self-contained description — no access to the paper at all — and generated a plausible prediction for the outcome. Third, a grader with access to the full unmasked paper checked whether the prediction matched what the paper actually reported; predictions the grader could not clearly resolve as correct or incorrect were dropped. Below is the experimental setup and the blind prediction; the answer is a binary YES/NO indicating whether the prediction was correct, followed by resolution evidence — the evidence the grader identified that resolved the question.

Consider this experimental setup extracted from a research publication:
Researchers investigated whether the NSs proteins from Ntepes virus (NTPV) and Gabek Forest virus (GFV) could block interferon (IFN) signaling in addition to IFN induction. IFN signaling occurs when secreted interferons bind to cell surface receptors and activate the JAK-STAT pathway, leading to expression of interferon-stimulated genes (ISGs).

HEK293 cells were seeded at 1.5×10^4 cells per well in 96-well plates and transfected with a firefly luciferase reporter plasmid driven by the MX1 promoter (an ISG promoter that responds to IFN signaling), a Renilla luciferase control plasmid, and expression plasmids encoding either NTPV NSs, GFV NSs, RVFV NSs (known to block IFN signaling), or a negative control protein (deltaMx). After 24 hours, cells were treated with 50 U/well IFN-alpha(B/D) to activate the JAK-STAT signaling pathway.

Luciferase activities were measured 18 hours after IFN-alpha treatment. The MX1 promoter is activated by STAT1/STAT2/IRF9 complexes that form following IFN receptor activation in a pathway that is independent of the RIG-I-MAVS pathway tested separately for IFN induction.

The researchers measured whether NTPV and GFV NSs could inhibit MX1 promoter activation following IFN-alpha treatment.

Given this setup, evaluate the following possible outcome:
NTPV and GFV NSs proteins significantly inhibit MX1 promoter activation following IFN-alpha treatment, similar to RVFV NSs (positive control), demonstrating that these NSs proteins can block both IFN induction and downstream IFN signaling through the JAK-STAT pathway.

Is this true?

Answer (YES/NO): NO